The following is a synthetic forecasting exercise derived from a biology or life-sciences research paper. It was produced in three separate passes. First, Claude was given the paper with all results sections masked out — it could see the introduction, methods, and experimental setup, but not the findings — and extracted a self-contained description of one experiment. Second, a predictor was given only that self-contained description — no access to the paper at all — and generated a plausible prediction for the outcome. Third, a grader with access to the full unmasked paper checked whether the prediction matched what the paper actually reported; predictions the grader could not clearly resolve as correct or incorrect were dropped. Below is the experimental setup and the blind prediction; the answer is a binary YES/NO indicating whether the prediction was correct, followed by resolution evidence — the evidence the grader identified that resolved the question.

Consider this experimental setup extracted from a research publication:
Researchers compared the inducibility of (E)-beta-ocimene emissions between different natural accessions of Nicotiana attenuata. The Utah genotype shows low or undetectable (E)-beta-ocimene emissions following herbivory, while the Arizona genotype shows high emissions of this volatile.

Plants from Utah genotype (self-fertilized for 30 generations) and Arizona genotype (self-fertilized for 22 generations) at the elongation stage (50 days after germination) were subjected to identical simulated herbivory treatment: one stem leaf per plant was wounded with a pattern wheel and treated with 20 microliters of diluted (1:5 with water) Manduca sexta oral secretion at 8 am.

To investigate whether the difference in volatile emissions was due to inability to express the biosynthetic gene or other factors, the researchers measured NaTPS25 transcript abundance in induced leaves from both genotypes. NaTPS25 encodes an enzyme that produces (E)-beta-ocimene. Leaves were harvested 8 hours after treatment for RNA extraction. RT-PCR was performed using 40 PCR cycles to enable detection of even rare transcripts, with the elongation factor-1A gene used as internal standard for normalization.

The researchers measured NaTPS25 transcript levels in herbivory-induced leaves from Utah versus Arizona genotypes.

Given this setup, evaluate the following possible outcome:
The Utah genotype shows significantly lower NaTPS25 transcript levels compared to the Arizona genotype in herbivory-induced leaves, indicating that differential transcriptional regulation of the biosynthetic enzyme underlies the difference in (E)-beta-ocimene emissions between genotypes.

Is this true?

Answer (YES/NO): NO